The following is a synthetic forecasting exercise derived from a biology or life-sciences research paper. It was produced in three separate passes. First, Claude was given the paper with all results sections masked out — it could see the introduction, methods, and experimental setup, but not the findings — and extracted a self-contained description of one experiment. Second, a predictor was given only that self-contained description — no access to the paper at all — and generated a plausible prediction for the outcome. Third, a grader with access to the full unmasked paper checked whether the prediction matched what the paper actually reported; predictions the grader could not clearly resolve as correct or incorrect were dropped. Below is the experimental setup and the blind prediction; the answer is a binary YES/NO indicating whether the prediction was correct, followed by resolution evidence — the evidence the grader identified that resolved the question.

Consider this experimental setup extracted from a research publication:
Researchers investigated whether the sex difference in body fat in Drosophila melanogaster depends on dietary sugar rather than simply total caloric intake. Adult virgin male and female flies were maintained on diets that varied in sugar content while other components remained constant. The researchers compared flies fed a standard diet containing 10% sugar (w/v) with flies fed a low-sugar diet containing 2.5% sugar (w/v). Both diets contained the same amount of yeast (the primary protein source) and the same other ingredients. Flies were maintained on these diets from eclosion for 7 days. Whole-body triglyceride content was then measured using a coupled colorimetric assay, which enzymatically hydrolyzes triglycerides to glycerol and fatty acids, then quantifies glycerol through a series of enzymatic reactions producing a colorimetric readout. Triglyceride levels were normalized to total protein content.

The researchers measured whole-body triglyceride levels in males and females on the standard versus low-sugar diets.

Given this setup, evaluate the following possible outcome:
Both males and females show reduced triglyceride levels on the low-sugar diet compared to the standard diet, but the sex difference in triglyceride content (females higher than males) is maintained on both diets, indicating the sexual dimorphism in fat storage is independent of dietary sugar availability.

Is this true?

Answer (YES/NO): NO